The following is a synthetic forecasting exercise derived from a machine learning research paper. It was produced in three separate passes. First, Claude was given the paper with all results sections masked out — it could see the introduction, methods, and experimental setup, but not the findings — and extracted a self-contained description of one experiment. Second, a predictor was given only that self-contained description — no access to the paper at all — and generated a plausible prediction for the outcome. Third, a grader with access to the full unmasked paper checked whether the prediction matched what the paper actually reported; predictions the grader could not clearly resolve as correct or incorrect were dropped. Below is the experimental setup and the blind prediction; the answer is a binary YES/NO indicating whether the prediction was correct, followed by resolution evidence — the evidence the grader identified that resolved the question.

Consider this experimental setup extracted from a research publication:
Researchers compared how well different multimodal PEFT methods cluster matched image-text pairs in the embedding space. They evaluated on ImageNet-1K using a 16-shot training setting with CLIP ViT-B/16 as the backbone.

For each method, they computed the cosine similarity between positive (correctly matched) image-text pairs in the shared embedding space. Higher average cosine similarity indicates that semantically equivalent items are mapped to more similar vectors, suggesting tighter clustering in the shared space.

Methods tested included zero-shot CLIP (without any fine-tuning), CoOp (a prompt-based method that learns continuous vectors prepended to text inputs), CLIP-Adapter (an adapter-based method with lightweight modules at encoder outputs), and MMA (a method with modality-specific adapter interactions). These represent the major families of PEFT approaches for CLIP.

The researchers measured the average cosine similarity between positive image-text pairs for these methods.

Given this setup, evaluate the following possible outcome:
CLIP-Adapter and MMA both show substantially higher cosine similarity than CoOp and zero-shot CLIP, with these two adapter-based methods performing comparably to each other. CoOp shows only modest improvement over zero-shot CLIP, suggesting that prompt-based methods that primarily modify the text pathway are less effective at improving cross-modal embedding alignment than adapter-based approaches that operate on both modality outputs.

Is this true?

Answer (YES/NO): NO